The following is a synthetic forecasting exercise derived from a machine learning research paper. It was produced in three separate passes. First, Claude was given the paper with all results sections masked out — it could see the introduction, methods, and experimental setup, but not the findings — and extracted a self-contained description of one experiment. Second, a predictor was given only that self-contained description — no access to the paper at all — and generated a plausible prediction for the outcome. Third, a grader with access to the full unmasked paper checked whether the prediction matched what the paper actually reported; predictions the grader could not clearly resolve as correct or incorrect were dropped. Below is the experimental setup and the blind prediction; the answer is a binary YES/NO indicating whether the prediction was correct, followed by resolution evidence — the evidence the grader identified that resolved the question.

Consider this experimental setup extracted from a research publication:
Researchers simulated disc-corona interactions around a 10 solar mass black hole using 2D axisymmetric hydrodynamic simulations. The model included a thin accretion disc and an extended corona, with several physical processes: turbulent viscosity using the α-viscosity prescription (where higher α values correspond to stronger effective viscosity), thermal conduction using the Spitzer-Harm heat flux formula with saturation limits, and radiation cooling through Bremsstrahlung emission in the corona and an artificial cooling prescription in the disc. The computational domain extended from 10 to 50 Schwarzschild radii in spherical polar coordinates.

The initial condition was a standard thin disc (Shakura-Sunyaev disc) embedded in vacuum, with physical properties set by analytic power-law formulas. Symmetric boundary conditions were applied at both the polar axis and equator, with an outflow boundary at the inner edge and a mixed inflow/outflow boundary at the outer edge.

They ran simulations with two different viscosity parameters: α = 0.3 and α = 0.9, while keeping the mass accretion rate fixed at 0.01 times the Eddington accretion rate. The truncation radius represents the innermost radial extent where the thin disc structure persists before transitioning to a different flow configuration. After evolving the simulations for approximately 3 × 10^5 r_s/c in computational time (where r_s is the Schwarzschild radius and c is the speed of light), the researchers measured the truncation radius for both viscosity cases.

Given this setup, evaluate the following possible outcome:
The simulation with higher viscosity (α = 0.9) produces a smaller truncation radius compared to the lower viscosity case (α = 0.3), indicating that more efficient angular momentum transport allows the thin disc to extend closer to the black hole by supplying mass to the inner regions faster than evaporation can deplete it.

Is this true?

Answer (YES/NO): NO